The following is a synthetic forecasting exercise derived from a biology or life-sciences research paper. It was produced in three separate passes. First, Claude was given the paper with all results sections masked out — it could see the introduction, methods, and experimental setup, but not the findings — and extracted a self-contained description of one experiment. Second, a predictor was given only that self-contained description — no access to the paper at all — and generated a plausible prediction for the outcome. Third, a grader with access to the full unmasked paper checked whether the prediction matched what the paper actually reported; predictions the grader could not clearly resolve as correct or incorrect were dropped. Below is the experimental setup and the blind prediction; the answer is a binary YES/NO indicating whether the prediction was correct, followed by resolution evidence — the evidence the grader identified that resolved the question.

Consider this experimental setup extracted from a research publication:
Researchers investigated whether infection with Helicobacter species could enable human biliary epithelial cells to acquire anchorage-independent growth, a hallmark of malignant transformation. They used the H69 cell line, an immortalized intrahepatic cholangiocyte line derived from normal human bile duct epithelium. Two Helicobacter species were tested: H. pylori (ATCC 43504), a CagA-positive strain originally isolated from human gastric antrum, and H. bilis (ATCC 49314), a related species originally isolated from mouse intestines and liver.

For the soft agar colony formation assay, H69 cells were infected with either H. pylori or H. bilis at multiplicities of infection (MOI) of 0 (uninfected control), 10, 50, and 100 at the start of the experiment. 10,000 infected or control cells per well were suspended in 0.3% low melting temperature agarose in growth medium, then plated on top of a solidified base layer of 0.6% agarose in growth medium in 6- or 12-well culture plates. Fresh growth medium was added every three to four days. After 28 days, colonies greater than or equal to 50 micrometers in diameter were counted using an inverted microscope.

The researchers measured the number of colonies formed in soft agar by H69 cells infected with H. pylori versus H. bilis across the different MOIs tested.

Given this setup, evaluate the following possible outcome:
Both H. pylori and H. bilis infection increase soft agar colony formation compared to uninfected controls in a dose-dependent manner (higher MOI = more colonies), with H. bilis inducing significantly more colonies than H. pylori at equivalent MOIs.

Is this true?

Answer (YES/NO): NO